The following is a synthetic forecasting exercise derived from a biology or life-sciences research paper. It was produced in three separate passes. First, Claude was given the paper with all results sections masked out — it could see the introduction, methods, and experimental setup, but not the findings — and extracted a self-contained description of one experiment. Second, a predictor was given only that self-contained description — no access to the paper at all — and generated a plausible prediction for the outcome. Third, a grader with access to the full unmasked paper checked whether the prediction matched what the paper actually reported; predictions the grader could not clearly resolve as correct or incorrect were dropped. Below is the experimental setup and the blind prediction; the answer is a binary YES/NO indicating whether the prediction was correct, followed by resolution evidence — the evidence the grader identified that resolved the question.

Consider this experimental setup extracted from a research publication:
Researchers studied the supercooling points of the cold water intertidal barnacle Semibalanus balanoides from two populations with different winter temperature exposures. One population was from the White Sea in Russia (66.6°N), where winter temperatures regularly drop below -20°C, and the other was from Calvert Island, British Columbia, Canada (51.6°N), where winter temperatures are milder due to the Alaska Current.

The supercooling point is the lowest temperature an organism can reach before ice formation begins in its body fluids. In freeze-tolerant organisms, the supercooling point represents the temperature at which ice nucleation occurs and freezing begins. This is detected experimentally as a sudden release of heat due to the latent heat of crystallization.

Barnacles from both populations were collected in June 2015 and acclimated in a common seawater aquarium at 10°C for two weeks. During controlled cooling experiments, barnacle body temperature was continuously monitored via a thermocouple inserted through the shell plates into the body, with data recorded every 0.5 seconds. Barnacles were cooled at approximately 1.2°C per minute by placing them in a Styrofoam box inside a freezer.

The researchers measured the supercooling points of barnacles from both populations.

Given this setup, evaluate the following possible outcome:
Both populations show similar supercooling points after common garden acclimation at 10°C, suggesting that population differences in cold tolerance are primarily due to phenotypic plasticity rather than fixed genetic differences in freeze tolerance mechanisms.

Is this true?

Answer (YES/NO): NO